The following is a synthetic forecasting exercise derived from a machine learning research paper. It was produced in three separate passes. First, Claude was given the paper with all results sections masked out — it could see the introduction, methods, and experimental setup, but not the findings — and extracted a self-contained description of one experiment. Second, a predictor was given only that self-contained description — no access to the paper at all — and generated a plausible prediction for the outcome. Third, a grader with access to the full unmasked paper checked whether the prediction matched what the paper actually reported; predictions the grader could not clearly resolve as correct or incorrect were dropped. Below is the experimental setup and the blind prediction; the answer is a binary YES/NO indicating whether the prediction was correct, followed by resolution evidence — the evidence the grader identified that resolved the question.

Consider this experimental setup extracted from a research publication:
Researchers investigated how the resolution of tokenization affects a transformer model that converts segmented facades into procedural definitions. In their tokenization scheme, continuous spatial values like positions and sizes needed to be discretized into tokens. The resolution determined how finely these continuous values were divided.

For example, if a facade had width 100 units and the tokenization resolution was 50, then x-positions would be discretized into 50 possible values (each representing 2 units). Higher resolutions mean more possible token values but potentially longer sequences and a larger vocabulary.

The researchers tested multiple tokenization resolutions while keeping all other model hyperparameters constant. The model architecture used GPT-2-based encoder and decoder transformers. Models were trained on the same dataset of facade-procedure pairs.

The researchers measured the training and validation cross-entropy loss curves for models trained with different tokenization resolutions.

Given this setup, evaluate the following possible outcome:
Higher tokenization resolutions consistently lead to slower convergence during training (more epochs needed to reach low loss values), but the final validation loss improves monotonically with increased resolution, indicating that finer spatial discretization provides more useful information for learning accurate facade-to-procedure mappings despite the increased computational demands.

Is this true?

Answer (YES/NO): NO